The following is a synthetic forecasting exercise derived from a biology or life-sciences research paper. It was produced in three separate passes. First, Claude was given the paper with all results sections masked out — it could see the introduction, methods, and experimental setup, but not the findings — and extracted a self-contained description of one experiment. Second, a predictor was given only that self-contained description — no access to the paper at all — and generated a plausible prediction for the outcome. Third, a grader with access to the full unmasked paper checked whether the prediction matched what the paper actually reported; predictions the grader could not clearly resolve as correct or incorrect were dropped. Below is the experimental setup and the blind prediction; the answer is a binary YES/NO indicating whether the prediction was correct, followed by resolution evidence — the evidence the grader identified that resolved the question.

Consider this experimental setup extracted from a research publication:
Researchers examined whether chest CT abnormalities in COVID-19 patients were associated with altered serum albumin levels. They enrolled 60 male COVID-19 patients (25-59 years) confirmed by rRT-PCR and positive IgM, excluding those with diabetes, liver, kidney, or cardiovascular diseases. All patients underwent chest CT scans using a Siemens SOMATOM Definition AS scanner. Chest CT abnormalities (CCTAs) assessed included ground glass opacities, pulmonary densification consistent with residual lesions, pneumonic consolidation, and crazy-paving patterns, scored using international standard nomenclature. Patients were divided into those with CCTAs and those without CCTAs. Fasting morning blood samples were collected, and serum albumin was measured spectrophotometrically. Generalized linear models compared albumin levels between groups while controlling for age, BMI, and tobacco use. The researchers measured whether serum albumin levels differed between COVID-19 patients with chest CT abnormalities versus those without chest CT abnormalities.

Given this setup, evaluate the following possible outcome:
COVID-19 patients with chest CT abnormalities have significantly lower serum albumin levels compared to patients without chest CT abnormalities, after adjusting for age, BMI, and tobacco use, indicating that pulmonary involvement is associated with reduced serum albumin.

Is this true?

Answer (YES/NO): YES